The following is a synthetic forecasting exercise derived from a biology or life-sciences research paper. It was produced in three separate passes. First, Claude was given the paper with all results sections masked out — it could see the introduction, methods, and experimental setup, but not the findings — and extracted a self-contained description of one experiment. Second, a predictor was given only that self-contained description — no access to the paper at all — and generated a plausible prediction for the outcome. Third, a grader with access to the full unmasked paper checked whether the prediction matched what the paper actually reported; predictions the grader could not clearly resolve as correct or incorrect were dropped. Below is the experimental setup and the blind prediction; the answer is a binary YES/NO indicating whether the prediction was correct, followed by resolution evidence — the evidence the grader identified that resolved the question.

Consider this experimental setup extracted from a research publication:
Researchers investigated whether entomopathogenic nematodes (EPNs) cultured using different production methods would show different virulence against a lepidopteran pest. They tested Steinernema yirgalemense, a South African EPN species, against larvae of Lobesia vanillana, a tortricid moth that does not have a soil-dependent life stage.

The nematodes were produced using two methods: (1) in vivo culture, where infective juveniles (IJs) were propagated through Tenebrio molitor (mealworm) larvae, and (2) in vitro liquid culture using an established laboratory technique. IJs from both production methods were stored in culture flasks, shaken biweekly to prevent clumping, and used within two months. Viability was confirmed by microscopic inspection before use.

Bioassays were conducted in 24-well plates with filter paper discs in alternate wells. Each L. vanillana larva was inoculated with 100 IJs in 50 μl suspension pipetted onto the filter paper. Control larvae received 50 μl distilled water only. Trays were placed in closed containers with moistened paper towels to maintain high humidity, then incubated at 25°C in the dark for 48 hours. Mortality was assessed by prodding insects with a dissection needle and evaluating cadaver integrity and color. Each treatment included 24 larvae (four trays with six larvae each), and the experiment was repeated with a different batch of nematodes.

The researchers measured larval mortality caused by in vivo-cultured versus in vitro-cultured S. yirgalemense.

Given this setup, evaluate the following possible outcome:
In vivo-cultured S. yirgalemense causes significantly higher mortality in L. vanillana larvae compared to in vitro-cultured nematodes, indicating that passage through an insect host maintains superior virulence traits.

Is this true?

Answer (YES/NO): NO